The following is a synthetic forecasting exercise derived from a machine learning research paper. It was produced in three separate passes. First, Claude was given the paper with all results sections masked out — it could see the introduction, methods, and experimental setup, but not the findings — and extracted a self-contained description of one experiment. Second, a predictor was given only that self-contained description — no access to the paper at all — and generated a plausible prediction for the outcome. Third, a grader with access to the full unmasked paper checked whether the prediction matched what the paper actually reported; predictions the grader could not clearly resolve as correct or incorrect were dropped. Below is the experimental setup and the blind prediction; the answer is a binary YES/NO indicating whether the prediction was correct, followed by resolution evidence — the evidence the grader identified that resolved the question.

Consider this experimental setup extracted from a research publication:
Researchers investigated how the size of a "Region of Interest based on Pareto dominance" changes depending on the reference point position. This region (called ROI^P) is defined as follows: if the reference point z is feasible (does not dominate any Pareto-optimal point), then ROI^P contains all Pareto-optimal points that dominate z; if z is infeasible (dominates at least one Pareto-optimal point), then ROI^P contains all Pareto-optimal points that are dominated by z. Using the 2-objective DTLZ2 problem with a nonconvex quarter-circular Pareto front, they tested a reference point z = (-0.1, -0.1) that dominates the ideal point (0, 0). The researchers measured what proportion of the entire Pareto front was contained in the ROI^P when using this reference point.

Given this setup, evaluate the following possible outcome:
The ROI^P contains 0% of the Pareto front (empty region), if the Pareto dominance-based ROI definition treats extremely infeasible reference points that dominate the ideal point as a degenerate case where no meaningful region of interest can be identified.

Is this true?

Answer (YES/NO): NO